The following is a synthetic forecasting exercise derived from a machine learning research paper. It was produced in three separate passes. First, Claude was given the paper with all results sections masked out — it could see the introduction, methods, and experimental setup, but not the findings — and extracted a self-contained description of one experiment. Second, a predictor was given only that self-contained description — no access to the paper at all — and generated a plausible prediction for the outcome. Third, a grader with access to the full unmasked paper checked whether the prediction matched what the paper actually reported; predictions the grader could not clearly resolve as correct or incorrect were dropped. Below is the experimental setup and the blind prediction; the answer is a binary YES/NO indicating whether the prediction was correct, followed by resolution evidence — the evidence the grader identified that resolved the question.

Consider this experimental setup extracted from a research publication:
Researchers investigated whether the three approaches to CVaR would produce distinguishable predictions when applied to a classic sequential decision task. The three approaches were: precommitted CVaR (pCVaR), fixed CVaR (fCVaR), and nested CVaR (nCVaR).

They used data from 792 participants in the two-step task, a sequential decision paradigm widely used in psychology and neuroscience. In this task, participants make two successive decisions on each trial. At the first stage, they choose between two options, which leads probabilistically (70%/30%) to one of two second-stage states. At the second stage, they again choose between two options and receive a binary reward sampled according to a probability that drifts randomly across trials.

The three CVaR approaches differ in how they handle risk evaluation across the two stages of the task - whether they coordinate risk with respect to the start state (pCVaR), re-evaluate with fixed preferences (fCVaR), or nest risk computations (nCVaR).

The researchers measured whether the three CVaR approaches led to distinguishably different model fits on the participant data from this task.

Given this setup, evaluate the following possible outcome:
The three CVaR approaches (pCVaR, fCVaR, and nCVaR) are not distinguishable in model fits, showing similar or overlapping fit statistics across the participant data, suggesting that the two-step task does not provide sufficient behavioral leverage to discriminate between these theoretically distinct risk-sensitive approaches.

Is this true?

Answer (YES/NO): YES